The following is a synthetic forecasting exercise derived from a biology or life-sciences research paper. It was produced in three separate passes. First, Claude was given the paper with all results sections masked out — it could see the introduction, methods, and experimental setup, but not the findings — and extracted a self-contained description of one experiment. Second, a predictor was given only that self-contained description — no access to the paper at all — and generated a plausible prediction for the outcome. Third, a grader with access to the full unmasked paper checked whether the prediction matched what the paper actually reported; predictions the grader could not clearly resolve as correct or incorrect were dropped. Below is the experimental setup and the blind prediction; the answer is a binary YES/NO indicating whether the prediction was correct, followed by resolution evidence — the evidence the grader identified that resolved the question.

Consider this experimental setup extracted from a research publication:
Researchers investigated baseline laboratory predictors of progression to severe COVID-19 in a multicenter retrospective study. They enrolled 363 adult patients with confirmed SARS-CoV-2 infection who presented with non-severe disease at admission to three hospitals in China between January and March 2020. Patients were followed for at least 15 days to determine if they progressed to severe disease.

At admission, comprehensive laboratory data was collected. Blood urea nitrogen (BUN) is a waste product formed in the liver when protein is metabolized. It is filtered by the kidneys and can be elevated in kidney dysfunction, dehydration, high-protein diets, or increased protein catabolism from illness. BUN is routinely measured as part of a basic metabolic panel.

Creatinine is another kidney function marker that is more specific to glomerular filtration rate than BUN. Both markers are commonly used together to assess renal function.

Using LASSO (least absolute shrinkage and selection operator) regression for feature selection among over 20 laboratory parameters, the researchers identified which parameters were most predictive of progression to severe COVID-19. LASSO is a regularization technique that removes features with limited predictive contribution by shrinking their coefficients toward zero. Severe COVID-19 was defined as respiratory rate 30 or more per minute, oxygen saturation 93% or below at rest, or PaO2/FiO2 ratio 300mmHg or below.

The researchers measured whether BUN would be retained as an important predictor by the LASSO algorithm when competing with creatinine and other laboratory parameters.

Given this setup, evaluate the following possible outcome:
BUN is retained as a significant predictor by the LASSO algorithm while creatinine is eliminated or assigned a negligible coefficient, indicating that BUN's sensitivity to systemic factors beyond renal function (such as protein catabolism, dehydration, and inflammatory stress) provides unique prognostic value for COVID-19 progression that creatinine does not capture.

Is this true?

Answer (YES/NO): YES